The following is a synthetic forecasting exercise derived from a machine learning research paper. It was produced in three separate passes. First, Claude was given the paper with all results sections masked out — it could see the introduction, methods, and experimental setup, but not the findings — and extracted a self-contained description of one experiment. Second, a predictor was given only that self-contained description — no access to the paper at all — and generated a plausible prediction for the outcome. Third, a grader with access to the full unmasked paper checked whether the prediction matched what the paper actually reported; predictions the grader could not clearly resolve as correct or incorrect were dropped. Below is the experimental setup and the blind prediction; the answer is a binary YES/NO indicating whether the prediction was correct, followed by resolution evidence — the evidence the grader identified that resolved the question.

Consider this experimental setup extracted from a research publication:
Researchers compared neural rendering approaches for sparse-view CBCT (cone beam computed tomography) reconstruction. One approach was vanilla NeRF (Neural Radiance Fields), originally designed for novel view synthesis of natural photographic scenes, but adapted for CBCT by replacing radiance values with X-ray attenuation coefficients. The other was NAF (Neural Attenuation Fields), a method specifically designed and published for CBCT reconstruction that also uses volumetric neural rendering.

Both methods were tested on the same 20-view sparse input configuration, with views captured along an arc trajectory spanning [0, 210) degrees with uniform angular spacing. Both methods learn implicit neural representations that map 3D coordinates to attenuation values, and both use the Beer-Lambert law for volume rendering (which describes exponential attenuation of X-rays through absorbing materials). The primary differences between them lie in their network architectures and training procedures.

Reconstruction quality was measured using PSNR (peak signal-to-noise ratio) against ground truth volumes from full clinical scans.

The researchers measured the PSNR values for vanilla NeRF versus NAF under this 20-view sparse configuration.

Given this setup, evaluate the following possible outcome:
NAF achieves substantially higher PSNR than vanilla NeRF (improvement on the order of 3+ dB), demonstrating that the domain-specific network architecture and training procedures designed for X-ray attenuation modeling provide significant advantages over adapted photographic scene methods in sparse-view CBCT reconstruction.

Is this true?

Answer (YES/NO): NO